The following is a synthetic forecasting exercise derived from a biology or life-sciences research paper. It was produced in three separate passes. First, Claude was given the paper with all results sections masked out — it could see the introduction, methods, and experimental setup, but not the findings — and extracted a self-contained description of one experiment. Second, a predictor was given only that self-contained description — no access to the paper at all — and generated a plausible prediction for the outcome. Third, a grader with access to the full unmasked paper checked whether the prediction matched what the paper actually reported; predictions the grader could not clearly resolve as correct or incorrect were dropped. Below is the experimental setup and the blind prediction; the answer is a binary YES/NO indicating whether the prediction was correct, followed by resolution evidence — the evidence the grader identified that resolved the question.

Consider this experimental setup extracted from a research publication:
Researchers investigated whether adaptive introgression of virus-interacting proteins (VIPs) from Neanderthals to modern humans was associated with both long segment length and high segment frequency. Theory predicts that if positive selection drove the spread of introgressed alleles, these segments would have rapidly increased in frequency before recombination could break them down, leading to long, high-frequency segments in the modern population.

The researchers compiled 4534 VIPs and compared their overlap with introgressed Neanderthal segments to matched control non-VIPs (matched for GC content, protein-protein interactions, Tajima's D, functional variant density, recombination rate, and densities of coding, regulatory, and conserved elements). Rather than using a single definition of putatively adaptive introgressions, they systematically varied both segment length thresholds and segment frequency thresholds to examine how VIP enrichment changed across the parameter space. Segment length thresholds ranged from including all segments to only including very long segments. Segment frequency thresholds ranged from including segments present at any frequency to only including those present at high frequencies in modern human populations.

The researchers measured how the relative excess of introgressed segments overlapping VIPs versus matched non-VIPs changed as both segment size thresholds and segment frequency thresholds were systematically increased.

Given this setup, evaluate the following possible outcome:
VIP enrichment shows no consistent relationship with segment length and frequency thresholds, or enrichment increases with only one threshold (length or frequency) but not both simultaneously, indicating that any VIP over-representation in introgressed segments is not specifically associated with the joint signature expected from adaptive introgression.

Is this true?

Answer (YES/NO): NO